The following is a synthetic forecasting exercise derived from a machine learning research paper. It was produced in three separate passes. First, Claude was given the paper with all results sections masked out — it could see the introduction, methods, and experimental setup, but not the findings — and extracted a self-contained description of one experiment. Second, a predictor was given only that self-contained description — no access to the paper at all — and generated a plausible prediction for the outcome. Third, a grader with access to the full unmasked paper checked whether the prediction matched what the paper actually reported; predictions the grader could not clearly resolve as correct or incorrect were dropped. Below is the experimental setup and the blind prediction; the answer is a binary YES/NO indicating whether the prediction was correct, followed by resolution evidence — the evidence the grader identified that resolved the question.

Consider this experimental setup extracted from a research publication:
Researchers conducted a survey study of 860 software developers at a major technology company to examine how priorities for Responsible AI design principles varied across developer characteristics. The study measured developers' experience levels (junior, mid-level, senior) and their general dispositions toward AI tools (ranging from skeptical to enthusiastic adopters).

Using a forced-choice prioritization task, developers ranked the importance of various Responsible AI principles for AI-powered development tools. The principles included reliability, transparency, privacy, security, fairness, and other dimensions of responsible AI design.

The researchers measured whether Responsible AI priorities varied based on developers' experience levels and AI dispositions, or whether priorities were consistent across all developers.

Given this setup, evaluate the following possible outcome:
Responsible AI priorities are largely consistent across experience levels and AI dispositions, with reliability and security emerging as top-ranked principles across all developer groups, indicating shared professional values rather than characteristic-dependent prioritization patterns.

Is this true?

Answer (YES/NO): NO